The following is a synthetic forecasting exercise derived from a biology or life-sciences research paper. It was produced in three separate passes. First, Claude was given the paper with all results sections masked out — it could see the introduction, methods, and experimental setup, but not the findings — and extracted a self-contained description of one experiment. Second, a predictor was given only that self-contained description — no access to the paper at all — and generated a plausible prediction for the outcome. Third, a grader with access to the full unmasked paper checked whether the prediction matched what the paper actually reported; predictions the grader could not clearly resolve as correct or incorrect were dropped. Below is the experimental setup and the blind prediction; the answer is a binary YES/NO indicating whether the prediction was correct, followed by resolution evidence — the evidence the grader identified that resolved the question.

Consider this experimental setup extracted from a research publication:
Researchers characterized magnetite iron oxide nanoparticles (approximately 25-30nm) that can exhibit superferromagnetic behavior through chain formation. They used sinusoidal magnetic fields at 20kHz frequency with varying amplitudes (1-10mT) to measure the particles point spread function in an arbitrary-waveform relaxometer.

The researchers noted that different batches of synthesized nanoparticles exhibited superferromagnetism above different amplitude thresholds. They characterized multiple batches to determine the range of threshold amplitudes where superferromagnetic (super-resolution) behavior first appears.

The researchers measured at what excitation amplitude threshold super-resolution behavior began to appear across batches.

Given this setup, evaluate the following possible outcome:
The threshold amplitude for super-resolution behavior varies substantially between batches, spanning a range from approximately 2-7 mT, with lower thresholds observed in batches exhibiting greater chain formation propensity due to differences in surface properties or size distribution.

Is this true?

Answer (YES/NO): NO